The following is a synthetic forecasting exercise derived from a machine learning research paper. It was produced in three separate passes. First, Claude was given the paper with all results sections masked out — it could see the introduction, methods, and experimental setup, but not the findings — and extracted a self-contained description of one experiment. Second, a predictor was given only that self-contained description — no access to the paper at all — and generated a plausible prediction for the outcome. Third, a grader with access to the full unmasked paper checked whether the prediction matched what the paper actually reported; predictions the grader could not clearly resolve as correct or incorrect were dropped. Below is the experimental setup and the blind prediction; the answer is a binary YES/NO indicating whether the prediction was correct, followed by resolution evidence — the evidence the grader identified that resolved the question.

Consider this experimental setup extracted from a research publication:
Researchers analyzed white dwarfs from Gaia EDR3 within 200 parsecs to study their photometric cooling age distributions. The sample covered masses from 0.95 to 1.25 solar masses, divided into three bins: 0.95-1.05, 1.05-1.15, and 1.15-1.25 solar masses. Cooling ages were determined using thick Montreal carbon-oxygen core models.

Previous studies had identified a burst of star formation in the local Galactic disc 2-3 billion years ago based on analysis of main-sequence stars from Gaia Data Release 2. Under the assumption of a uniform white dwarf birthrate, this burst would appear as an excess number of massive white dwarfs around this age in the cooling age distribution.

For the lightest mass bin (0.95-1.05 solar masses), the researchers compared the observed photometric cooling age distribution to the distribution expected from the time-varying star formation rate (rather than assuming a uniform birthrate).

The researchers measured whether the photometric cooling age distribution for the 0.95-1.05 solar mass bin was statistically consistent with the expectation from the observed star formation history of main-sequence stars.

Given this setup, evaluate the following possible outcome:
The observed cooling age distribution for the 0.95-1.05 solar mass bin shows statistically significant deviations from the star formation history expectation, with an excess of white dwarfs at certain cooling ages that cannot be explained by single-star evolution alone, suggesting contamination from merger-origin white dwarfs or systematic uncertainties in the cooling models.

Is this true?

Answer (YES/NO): NO